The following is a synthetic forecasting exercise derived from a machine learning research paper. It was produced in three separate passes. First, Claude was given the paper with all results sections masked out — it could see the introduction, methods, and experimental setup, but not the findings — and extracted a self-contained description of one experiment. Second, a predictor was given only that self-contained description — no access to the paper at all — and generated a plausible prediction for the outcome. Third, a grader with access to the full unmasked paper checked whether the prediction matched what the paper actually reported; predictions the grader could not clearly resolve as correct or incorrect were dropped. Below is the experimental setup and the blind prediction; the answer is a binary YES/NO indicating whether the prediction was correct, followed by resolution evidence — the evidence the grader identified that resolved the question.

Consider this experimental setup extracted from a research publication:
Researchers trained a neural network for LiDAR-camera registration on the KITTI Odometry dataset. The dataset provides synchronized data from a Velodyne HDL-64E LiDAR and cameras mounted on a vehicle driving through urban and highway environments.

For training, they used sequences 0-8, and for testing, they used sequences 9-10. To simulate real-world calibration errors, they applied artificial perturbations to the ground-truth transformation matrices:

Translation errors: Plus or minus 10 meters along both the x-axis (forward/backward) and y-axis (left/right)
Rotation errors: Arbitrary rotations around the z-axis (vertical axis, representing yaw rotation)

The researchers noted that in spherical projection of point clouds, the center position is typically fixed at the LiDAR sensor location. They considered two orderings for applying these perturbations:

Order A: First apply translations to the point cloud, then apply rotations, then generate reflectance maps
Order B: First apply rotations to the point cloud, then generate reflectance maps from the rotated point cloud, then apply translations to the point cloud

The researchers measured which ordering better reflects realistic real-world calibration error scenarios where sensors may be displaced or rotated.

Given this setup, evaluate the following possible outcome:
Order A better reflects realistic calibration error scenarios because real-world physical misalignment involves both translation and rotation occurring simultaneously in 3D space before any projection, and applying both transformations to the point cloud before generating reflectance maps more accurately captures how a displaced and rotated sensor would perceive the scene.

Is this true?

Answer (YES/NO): NO